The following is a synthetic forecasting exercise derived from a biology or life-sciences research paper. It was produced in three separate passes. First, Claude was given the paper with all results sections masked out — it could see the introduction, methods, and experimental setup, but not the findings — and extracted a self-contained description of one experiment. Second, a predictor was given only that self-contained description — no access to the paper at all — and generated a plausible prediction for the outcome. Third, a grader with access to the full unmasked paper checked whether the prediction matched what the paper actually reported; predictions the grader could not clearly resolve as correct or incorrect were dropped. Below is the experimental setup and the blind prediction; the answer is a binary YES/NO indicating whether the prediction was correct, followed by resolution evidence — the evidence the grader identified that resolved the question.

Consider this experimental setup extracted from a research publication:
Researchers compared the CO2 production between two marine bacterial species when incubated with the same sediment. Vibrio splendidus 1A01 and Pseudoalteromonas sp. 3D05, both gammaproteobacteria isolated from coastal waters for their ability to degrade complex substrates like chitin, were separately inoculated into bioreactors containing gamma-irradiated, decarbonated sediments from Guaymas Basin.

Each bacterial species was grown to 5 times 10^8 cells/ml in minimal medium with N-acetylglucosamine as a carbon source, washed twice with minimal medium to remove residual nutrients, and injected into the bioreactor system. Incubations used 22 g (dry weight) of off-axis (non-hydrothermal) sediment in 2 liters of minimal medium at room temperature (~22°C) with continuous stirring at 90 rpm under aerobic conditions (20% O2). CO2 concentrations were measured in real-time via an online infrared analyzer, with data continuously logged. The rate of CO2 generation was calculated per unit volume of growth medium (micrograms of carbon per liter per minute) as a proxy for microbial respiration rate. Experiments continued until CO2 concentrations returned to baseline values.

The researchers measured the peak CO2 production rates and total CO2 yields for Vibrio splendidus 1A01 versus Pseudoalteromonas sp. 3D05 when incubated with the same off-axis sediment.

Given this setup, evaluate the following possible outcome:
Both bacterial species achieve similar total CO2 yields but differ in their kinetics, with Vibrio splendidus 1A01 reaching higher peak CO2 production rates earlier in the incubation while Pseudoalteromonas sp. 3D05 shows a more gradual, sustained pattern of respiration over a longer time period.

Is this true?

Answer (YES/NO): NO